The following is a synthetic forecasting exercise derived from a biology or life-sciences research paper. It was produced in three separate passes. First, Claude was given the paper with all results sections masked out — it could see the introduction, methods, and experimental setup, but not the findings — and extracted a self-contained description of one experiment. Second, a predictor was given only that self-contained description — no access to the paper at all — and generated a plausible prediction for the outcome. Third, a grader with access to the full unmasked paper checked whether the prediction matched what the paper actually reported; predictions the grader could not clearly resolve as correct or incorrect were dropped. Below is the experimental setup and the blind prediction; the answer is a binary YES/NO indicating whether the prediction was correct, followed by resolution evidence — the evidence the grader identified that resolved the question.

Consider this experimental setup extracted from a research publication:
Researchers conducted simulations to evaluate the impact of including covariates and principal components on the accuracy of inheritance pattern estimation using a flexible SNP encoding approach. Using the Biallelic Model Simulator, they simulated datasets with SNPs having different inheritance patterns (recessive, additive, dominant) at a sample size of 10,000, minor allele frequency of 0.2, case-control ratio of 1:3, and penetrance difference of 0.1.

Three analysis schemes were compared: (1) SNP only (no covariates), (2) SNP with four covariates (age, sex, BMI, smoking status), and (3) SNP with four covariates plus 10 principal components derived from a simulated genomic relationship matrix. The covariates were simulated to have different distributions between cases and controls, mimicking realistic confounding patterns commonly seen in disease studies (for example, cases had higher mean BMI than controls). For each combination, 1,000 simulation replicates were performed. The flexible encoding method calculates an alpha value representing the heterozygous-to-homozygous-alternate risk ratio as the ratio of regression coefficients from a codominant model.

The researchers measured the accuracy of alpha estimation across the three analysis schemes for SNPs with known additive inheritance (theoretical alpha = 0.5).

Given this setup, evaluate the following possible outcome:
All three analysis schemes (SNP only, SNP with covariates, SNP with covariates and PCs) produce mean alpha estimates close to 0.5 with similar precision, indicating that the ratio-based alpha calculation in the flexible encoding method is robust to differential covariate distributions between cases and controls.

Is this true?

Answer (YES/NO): YES